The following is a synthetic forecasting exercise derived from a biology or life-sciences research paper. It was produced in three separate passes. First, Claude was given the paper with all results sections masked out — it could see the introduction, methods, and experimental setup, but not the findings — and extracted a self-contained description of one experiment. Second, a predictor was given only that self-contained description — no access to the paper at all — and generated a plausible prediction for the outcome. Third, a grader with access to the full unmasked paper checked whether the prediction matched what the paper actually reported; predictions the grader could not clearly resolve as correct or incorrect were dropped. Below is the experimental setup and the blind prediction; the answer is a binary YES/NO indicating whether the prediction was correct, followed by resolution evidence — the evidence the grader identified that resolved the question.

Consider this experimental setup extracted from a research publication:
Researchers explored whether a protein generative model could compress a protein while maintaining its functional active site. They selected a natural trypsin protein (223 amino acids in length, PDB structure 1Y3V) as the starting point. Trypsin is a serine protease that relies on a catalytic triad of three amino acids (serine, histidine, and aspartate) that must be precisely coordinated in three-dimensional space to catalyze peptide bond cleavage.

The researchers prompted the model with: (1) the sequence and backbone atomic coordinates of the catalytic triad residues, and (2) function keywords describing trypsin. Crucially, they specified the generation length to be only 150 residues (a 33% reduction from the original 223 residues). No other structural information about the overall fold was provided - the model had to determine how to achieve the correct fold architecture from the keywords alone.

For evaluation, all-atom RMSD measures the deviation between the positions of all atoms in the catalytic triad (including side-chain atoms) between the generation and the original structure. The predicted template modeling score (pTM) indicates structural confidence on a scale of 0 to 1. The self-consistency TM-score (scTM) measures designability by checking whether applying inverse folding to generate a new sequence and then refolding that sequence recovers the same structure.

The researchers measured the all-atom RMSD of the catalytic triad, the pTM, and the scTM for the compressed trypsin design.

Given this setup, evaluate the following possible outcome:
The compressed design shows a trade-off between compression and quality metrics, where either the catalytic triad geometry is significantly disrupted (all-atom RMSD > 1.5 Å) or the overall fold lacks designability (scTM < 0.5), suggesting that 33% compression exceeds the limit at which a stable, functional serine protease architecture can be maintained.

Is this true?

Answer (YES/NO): NO